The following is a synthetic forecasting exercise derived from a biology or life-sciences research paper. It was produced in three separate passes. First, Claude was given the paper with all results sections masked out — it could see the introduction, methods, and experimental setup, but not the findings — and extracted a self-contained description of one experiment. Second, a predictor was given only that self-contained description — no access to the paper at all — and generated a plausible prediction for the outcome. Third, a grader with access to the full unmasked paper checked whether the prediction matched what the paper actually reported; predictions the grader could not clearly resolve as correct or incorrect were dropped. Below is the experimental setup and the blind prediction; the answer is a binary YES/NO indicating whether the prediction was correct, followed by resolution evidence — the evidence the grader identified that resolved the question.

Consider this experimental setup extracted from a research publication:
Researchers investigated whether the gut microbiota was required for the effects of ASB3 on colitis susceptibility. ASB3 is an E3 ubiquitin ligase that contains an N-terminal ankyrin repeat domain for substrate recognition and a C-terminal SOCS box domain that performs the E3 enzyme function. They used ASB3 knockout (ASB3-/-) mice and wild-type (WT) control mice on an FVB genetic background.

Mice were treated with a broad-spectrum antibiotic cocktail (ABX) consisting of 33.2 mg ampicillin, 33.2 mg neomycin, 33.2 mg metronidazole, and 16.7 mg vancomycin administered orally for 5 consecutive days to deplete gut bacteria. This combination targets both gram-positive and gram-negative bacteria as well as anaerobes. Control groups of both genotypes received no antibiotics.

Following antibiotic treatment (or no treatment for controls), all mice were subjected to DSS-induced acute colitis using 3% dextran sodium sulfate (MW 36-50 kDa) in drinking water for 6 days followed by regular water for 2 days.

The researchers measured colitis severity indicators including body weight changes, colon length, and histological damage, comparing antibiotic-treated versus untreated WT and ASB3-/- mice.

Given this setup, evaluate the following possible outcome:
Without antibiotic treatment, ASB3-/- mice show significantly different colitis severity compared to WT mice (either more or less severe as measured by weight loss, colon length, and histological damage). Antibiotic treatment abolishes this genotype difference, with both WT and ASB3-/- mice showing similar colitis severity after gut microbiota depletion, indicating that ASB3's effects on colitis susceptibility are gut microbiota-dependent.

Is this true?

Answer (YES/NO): YES